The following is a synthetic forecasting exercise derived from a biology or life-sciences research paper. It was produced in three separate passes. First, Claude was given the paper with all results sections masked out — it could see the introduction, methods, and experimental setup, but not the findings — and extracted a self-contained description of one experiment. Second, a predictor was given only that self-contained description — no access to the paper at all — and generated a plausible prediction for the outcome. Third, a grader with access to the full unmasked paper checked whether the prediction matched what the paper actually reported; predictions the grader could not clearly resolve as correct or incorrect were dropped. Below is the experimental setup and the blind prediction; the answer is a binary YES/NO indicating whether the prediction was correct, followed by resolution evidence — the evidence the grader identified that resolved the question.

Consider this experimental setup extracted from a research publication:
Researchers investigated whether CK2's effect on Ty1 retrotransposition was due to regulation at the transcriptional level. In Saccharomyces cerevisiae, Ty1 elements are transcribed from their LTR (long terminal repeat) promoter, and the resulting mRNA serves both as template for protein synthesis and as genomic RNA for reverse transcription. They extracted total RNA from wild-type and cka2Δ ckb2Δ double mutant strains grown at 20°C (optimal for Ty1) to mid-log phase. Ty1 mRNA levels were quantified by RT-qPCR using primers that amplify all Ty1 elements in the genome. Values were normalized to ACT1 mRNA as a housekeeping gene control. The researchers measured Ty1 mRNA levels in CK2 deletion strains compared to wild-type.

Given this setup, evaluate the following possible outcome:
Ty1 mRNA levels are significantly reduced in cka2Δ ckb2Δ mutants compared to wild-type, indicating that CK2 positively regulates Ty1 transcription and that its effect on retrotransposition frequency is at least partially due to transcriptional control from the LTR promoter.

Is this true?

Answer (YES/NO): NO